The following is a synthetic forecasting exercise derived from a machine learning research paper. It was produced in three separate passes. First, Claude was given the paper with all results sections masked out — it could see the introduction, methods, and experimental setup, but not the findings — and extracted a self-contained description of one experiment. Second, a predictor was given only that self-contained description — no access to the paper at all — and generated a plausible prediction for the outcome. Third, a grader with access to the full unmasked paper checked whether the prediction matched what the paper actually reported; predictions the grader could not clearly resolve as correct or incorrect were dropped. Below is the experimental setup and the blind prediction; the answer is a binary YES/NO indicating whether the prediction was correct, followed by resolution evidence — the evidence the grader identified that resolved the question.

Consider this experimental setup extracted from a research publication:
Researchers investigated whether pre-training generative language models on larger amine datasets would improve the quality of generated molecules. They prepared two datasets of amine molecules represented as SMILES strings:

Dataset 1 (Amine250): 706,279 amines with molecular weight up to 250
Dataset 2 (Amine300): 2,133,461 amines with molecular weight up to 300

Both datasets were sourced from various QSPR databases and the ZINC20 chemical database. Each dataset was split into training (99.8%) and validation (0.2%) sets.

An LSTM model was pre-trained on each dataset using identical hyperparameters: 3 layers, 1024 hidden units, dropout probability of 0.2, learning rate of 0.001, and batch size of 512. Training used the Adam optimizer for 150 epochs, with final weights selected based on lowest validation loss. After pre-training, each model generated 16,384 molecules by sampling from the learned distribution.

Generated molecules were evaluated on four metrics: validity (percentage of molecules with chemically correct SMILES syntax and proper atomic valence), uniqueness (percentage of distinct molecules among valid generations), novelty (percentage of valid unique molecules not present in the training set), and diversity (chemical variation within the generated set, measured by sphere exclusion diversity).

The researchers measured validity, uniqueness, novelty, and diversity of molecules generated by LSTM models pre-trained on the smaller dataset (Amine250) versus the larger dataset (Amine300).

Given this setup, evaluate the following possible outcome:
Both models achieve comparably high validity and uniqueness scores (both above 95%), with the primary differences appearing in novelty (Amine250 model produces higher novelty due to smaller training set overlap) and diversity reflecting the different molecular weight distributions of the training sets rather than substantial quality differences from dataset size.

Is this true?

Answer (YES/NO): NO